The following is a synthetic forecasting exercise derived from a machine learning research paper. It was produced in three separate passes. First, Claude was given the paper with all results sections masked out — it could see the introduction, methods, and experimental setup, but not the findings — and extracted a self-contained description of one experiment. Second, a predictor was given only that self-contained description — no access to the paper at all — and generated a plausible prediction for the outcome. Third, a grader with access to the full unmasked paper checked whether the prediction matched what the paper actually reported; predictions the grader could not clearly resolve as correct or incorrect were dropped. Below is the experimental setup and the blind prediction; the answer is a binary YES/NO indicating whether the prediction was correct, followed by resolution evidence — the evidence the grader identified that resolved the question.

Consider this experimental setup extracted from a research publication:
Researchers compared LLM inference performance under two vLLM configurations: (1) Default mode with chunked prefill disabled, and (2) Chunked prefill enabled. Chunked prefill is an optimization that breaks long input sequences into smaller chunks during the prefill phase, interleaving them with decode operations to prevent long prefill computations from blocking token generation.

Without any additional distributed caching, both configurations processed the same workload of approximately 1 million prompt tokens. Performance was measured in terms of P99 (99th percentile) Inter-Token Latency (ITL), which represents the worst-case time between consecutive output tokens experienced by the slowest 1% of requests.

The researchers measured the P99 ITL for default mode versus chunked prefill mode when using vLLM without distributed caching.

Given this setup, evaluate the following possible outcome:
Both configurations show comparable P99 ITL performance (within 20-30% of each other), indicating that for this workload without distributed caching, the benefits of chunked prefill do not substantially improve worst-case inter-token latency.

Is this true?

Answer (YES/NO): NO